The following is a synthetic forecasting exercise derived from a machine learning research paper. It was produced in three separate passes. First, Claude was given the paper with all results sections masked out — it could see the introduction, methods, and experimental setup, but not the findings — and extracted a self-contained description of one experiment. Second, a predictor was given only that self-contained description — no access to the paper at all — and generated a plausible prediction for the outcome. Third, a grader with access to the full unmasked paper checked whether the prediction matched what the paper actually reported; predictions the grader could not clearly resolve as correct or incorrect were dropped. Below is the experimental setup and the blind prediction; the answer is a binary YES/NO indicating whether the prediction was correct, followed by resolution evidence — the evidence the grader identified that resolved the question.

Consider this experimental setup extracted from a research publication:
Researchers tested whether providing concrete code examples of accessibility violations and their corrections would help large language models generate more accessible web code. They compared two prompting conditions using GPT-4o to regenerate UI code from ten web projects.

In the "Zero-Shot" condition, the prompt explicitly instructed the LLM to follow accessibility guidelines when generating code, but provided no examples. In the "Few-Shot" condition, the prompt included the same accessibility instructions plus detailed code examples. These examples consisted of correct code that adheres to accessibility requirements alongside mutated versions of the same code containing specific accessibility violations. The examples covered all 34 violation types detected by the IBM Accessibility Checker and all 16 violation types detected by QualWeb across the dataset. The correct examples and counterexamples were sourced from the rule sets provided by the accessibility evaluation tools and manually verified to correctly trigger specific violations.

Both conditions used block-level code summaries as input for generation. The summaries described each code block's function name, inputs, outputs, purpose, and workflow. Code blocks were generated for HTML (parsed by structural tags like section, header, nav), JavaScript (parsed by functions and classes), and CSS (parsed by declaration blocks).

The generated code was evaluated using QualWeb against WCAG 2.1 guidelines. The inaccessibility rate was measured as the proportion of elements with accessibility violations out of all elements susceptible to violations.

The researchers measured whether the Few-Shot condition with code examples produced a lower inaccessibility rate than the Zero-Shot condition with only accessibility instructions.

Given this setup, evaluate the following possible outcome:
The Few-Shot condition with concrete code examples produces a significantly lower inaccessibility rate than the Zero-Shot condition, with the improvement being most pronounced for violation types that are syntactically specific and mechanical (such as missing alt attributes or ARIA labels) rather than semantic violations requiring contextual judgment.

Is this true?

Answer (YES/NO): NO